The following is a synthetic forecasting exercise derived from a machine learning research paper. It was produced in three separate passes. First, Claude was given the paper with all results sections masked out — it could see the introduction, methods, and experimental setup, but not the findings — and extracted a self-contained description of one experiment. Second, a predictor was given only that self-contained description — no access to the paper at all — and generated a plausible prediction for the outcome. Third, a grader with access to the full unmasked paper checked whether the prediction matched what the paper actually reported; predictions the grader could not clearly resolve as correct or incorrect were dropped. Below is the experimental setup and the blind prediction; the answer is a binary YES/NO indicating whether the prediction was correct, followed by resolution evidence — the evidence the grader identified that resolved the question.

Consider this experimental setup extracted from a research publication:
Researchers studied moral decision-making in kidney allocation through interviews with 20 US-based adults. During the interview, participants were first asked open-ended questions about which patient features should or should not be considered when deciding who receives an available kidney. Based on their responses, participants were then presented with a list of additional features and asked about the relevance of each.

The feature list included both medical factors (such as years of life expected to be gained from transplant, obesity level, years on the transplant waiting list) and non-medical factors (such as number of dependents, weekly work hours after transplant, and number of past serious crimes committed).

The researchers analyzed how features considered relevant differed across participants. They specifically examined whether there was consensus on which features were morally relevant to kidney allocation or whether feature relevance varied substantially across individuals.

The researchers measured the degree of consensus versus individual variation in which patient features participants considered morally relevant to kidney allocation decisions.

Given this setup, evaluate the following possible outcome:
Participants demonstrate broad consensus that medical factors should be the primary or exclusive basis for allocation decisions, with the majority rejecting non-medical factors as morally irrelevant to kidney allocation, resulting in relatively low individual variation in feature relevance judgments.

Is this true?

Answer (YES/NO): NO